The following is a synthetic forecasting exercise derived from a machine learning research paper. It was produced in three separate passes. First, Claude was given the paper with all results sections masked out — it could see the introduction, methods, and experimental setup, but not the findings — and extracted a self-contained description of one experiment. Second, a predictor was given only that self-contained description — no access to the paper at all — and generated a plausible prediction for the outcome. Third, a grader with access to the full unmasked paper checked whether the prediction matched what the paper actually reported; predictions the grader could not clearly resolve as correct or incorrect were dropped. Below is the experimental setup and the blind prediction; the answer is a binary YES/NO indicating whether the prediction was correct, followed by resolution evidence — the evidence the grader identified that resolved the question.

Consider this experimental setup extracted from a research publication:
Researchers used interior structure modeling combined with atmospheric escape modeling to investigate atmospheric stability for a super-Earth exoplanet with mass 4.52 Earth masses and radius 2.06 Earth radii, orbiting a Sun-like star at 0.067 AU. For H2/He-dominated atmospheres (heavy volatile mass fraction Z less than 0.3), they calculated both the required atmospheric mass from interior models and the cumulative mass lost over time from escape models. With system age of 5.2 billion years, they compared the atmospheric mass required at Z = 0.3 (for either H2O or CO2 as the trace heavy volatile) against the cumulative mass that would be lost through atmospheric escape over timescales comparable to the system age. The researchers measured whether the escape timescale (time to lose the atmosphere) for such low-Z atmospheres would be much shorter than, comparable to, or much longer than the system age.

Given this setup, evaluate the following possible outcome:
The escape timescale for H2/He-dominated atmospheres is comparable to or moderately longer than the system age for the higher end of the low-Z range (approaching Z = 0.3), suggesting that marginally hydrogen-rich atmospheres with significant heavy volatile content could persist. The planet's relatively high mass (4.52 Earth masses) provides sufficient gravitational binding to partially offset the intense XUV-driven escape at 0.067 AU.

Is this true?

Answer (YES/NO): NO